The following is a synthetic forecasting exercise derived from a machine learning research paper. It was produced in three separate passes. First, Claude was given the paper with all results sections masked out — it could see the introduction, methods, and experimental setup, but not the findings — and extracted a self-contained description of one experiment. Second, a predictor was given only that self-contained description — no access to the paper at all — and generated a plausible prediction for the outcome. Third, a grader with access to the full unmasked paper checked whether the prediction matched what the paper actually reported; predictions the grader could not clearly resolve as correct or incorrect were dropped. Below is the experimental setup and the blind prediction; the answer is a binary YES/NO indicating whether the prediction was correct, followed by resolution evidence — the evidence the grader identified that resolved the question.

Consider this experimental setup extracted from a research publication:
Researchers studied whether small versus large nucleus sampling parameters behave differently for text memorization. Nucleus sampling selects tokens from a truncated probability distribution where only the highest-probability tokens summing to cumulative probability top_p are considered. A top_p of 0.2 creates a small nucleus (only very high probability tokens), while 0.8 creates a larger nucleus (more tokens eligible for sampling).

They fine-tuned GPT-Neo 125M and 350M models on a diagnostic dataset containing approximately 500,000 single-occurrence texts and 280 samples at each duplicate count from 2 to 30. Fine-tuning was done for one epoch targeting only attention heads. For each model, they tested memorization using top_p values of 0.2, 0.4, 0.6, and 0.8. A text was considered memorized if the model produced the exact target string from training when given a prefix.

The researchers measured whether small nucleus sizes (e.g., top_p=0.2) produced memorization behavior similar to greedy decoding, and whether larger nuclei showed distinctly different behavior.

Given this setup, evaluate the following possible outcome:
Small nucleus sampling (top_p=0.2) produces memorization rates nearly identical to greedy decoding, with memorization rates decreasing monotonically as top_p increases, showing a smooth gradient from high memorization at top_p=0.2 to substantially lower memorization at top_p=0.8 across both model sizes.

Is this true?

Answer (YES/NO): NO